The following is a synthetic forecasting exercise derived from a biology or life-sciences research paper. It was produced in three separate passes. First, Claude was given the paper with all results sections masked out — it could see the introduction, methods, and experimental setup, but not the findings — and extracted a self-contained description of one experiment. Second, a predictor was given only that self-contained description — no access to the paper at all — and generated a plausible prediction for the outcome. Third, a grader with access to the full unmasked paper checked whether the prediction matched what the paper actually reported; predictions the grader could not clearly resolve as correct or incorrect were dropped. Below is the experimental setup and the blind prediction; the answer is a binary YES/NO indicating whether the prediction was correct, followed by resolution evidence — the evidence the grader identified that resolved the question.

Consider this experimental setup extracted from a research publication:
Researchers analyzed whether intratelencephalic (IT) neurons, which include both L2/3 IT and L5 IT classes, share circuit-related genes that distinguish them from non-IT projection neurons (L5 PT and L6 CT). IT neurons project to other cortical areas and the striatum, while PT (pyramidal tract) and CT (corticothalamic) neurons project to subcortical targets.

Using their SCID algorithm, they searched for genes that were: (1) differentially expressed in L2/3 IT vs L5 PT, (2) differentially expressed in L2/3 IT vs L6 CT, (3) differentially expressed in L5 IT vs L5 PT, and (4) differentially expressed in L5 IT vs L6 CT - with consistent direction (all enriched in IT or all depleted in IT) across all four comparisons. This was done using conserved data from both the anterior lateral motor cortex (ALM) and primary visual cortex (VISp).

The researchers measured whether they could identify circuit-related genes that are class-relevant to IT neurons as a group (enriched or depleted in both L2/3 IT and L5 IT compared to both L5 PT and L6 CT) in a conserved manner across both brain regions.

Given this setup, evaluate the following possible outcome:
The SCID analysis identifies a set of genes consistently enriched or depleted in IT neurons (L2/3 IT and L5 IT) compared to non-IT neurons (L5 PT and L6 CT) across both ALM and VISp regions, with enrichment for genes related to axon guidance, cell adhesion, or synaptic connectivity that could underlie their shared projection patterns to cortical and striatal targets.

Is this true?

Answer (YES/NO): NO